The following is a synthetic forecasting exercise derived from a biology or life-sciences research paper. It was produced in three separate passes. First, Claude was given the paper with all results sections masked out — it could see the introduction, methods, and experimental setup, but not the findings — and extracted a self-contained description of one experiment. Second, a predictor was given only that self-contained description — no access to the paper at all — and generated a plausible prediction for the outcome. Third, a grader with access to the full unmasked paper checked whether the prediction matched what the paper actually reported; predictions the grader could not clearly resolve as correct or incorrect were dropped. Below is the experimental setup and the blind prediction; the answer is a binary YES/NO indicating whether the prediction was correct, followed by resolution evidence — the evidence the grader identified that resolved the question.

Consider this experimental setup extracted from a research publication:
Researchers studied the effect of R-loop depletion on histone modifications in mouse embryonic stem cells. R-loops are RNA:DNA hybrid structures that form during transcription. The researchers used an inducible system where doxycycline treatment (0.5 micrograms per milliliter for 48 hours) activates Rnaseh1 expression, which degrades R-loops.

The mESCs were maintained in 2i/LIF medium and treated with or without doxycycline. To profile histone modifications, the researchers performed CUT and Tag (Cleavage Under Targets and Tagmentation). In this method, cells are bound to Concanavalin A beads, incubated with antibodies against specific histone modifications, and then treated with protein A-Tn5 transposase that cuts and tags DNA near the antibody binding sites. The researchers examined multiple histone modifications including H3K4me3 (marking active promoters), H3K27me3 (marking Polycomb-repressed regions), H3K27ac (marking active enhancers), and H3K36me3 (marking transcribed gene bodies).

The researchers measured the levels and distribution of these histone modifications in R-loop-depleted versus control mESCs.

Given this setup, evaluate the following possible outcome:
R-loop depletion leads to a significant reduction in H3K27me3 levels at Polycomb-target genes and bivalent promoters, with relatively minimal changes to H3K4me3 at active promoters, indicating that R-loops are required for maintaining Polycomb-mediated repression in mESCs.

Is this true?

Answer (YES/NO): NO